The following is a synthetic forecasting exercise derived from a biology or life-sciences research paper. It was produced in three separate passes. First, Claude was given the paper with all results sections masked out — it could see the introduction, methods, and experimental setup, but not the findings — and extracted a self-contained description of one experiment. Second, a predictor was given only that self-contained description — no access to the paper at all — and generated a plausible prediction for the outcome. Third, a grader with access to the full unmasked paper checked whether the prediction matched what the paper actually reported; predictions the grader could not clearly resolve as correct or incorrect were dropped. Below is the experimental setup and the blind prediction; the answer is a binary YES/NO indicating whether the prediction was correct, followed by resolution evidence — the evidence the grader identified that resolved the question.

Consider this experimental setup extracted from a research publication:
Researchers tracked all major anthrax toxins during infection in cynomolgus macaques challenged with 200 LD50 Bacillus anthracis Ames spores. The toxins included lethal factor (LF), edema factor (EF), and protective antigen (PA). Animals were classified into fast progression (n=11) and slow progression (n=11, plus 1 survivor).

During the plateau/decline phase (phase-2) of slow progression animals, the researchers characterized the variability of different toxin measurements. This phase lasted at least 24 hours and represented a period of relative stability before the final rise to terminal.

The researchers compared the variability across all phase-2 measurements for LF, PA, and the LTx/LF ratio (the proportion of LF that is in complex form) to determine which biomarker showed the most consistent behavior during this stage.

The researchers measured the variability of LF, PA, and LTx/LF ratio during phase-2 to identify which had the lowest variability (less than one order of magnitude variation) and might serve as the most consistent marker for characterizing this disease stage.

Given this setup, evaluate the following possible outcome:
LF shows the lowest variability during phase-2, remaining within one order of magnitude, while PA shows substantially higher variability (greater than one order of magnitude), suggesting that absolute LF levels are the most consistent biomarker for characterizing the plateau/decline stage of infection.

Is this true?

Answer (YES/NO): NO